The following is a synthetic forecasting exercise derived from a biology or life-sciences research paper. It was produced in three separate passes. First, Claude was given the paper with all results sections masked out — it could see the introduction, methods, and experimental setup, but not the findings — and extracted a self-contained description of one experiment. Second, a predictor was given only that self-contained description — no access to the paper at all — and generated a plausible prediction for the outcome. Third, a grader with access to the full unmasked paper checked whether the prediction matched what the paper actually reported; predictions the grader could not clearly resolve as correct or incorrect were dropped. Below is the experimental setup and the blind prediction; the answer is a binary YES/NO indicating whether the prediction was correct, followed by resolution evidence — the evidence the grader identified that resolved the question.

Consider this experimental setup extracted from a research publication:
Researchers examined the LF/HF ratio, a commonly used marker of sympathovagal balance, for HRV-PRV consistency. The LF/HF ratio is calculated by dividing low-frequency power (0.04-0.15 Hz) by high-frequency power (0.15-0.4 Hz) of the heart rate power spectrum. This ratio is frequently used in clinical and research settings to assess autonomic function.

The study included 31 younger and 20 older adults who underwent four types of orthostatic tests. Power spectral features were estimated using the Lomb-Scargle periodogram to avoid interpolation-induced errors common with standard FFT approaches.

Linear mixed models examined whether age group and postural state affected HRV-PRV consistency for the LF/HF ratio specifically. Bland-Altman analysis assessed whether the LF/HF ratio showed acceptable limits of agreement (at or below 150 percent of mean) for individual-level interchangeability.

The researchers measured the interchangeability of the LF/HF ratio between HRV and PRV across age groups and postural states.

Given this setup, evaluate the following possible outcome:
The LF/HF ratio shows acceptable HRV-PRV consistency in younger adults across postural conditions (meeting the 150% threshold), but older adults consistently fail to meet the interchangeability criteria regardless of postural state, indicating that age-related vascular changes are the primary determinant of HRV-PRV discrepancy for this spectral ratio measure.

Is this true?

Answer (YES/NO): NO